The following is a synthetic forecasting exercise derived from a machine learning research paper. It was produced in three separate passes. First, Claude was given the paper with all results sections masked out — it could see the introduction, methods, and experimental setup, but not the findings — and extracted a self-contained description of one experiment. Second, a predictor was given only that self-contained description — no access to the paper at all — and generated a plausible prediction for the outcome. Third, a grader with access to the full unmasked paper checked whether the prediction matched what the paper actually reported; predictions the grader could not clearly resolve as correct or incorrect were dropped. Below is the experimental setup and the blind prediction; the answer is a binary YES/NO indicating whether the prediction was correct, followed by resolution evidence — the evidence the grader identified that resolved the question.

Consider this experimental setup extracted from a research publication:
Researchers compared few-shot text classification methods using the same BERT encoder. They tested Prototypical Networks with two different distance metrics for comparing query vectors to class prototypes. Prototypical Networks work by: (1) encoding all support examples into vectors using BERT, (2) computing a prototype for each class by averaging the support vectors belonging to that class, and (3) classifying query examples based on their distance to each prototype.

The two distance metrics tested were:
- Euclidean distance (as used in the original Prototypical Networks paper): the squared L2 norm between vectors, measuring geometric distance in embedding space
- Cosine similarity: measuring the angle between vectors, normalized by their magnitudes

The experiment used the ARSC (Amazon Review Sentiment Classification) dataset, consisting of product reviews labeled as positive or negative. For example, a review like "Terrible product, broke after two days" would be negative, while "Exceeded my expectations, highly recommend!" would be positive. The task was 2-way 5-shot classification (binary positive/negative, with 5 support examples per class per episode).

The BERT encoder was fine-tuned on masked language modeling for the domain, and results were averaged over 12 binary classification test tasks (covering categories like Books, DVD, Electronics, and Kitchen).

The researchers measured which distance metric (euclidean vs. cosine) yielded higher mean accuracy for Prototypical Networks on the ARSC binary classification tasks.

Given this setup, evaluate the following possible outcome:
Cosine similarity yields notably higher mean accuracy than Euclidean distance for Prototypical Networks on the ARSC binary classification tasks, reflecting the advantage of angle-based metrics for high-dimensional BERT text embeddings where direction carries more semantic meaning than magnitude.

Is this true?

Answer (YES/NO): NO